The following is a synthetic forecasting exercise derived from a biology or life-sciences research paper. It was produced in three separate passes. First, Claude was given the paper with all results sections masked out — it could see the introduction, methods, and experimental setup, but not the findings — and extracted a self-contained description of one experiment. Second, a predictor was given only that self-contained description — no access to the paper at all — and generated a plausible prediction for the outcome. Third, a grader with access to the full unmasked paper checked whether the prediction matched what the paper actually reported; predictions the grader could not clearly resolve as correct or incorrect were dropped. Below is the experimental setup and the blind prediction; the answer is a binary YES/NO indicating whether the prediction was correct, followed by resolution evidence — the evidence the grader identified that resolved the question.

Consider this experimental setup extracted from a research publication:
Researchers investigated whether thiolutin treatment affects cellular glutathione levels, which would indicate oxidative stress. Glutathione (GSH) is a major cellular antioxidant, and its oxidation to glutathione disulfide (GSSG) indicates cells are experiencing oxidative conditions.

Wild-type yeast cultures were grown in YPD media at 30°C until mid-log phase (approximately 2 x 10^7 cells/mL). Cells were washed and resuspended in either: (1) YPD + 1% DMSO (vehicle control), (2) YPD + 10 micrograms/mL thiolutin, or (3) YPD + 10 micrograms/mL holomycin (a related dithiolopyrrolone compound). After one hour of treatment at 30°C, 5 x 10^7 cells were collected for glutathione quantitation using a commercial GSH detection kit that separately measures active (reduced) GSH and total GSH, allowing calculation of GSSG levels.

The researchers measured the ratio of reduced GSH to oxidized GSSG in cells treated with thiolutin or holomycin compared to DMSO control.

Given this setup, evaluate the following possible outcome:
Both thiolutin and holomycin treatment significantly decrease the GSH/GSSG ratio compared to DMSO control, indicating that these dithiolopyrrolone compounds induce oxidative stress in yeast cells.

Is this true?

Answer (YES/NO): NO